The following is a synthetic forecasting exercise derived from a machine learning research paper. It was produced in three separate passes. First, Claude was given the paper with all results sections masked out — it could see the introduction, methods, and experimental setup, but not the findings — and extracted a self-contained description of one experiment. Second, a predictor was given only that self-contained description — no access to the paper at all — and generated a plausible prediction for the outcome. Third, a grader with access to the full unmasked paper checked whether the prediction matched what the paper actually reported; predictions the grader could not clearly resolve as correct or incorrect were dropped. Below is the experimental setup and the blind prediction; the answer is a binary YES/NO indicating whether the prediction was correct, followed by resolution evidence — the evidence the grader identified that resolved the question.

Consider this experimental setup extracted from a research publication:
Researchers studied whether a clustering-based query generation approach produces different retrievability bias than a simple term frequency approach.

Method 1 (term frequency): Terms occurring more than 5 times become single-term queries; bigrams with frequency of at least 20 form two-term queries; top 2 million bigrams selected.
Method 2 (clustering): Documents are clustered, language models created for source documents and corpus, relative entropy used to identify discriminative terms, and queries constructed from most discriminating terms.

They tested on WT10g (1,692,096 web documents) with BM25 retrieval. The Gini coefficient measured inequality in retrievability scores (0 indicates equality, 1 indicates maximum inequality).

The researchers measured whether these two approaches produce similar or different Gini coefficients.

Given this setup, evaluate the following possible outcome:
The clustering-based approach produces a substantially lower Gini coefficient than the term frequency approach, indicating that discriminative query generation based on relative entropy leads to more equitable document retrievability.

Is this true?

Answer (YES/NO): NO